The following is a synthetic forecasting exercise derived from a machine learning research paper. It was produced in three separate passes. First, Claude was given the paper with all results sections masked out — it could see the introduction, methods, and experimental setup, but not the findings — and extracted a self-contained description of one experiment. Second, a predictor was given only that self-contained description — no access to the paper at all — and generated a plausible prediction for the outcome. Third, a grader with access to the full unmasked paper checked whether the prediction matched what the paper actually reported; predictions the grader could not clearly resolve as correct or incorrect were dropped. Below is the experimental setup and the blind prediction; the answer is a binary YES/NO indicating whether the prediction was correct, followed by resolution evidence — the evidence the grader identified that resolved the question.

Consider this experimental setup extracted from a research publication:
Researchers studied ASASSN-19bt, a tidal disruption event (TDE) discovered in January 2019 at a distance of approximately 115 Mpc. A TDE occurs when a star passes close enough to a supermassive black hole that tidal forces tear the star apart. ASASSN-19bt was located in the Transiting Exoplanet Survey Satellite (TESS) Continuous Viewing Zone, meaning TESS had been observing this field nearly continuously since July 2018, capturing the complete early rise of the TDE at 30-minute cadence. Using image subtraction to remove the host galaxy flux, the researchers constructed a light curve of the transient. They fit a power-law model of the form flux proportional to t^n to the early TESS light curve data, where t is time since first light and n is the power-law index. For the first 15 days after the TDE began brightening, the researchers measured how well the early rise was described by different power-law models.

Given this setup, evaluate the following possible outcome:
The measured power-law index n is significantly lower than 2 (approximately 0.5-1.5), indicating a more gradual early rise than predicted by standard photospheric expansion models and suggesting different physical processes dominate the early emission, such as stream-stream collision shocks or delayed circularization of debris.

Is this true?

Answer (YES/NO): NO